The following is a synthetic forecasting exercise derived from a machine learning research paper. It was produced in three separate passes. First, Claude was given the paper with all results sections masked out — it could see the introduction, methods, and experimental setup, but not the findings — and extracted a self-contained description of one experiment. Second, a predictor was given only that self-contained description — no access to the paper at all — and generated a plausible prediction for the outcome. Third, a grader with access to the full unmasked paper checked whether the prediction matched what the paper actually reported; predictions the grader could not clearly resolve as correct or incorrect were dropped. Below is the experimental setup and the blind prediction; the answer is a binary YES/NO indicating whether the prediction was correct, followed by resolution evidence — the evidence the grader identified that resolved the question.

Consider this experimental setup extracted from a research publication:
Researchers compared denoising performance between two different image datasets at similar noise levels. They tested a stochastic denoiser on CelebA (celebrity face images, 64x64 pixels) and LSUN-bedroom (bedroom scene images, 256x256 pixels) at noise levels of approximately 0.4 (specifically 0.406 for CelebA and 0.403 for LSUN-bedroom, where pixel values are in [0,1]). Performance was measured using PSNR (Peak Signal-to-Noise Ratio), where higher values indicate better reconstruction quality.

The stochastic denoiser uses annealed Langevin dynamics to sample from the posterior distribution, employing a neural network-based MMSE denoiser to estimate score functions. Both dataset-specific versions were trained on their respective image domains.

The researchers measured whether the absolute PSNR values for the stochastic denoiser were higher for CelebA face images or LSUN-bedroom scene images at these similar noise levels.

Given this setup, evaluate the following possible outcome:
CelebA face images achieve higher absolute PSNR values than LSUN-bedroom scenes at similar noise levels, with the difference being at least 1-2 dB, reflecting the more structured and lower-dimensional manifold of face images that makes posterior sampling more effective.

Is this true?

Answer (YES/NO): NO